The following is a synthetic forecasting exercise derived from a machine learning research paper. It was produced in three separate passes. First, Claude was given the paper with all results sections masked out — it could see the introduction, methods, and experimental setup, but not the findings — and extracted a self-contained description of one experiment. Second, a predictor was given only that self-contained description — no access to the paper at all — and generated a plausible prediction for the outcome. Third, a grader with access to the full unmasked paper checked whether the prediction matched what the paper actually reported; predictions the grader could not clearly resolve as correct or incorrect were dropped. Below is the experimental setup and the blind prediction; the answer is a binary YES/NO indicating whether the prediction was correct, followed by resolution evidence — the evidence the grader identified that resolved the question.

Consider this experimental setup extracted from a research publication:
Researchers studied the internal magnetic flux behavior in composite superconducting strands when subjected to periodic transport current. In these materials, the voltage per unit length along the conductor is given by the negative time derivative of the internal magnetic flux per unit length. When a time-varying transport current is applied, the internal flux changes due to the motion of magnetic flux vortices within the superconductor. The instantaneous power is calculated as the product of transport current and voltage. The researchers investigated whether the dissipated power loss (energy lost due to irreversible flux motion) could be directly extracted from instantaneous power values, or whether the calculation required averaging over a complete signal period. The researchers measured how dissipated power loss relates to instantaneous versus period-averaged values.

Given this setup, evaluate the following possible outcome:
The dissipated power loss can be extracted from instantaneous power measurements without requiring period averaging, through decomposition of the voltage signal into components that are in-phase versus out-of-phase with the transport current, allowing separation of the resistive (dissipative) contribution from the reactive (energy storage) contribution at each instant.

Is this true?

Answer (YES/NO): NO